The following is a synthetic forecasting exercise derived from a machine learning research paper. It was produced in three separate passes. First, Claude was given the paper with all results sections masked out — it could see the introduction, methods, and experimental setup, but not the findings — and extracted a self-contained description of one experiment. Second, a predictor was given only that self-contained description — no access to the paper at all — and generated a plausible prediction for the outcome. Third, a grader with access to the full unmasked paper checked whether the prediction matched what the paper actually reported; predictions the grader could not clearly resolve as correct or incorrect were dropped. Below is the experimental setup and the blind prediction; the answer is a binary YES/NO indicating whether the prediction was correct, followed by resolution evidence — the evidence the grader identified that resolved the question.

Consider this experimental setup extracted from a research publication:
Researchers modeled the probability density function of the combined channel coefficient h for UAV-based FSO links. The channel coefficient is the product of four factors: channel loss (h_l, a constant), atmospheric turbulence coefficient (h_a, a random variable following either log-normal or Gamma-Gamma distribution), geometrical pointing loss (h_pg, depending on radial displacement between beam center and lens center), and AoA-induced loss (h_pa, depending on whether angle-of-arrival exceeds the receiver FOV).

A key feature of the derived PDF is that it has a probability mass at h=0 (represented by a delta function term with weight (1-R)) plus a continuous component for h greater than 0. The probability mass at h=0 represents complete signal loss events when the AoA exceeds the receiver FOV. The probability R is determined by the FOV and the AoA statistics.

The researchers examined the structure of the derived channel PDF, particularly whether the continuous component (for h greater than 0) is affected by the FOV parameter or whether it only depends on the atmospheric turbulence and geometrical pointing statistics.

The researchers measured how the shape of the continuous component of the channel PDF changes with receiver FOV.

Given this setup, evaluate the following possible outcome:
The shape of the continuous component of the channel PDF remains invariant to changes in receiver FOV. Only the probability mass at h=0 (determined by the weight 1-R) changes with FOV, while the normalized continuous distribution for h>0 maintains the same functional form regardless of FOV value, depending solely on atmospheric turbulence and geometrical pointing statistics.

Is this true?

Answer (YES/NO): YES